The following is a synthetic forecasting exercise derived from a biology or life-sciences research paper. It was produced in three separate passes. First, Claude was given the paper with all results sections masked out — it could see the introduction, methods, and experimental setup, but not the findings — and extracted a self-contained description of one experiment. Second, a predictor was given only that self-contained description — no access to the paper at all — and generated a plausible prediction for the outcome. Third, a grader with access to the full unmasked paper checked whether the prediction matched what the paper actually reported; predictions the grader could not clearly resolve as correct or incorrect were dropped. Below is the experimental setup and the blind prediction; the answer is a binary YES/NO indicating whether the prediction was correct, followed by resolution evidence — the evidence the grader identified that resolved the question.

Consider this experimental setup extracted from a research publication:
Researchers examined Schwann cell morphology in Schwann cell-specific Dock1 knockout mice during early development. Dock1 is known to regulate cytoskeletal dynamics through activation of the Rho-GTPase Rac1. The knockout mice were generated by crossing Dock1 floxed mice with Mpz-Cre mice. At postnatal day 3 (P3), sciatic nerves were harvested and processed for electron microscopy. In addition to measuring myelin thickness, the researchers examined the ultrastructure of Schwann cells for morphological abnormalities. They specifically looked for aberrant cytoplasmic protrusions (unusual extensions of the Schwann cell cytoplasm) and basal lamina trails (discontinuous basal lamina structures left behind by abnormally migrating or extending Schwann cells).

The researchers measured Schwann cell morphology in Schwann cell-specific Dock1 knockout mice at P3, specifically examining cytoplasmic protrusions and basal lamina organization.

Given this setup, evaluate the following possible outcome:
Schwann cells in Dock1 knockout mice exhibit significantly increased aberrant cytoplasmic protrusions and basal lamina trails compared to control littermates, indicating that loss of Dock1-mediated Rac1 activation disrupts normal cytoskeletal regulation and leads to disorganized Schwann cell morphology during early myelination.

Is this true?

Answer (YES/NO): YES